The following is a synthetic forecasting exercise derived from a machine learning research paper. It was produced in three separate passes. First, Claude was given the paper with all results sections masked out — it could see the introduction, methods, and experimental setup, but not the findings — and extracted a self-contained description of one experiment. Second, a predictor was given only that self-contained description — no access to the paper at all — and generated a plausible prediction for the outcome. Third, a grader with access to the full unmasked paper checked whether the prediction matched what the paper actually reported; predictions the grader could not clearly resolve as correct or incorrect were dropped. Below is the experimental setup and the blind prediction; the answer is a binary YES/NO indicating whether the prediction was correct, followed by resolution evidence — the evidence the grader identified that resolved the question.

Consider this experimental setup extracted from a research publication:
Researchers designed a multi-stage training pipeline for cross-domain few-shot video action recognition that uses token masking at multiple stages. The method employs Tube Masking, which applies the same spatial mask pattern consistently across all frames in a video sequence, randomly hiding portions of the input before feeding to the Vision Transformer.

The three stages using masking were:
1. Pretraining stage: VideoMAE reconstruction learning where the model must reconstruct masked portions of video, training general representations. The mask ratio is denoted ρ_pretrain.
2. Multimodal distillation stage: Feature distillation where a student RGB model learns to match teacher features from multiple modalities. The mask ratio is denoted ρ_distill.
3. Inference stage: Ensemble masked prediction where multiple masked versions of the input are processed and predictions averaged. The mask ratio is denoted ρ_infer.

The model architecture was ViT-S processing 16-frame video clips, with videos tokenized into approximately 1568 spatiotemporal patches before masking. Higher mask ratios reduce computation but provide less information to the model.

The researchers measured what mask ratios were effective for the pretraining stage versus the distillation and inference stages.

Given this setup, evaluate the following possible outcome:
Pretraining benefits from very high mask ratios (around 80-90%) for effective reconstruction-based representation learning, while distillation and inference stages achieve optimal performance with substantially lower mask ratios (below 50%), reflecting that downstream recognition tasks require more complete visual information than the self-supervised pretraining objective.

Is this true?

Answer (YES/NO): NO